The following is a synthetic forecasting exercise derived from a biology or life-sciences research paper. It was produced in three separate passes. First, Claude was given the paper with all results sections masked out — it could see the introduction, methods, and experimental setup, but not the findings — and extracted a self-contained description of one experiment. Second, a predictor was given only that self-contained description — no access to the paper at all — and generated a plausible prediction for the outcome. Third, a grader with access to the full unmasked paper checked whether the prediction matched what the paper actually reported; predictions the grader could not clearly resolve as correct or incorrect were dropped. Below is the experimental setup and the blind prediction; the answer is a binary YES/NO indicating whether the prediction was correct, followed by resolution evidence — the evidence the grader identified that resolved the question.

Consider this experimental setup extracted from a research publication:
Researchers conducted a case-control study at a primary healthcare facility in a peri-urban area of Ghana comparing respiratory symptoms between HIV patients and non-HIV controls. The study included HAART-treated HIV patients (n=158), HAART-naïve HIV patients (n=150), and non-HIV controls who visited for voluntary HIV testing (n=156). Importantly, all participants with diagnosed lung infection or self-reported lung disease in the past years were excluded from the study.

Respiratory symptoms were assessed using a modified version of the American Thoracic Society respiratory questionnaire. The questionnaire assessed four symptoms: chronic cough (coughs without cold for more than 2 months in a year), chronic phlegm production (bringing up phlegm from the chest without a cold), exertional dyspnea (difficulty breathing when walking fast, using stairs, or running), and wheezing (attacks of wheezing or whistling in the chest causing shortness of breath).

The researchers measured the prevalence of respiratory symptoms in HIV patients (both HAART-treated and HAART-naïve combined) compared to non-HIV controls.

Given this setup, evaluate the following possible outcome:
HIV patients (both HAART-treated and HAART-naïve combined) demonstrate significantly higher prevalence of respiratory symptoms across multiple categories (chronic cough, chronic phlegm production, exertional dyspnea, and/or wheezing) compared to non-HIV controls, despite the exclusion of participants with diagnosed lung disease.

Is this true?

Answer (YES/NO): YES